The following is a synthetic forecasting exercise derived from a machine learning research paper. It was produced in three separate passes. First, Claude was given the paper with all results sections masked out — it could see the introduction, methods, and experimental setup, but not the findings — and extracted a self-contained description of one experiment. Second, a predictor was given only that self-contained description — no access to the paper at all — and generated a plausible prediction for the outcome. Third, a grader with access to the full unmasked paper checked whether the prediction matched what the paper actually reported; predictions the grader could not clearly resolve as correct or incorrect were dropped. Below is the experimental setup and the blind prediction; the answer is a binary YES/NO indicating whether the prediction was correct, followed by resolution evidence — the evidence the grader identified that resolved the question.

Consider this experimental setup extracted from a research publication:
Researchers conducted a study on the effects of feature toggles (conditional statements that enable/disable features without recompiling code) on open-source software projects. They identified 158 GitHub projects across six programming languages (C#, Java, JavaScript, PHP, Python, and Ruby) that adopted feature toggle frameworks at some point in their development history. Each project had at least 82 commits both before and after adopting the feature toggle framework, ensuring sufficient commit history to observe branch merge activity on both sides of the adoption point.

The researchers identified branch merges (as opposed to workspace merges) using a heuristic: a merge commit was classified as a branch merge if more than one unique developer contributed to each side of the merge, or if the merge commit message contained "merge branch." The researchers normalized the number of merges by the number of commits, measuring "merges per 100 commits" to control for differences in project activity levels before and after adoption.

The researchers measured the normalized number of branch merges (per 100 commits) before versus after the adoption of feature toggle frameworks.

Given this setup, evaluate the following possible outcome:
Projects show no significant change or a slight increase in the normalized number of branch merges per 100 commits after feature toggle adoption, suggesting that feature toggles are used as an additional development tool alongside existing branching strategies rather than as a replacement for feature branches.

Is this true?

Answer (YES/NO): NO